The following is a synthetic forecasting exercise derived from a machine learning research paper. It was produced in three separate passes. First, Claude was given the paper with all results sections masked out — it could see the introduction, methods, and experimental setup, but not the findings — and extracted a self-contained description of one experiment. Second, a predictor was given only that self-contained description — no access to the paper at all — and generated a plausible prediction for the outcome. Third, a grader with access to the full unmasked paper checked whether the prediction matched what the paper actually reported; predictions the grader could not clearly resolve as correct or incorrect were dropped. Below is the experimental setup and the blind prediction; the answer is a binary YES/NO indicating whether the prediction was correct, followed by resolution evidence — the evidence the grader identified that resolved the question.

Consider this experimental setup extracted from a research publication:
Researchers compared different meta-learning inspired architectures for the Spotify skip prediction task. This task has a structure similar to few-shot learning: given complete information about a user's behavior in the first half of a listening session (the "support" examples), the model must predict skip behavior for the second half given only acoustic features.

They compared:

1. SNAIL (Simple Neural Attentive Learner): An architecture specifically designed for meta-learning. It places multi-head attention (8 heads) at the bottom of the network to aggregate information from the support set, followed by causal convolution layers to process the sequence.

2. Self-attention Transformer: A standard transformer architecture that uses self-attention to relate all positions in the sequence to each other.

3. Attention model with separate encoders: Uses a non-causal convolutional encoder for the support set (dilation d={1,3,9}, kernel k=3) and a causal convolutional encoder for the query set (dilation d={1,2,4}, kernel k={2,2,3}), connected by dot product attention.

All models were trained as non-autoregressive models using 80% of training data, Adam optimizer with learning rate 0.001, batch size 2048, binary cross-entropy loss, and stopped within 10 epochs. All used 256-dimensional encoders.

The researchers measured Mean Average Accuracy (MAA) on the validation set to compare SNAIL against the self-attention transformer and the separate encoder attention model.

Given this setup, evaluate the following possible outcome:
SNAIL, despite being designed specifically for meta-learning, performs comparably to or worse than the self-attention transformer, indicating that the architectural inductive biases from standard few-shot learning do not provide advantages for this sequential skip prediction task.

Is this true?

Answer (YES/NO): YES